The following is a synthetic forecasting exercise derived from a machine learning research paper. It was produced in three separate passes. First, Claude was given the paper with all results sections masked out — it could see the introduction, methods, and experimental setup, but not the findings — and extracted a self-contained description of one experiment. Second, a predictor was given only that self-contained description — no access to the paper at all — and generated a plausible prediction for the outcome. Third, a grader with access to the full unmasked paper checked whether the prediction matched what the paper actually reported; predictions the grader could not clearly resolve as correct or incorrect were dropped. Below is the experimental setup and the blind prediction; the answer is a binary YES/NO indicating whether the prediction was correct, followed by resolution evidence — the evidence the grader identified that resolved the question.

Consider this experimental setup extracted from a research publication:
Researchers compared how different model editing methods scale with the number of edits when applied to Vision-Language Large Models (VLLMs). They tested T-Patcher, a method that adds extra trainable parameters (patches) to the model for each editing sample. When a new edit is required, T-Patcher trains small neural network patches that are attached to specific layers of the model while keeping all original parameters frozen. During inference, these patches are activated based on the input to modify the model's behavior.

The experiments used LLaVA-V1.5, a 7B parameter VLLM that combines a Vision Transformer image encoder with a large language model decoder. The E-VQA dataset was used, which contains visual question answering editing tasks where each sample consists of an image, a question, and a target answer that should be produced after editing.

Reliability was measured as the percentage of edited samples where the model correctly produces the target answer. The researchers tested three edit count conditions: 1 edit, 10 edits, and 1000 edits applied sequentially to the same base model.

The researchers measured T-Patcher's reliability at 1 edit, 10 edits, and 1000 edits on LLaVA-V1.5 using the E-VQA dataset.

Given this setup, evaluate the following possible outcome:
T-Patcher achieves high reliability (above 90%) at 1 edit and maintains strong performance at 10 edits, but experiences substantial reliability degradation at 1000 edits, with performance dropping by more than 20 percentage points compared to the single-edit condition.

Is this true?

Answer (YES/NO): NO